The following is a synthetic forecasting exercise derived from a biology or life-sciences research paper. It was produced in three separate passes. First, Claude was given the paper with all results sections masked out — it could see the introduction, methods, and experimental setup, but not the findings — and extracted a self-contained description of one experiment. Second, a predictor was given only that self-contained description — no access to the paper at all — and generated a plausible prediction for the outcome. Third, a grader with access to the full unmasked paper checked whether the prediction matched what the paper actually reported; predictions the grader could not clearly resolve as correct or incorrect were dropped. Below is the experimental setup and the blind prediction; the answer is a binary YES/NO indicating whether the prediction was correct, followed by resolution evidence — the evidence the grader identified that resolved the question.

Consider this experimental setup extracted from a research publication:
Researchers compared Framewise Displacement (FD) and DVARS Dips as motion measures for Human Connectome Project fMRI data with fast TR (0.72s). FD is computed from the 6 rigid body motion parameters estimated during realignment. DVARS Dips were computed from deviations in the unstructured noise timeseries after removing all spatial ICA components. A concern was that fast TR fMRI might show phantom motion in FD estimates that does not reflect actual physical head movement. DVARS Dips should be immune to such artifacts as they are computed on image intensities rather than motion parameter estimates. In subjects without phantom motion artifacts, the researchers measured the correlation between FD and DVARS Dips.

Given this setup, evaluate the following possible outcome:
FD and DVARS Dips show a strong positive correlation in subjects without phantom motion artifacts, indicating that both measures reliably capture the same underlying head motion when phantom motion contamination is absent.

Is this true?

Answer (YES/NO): YES